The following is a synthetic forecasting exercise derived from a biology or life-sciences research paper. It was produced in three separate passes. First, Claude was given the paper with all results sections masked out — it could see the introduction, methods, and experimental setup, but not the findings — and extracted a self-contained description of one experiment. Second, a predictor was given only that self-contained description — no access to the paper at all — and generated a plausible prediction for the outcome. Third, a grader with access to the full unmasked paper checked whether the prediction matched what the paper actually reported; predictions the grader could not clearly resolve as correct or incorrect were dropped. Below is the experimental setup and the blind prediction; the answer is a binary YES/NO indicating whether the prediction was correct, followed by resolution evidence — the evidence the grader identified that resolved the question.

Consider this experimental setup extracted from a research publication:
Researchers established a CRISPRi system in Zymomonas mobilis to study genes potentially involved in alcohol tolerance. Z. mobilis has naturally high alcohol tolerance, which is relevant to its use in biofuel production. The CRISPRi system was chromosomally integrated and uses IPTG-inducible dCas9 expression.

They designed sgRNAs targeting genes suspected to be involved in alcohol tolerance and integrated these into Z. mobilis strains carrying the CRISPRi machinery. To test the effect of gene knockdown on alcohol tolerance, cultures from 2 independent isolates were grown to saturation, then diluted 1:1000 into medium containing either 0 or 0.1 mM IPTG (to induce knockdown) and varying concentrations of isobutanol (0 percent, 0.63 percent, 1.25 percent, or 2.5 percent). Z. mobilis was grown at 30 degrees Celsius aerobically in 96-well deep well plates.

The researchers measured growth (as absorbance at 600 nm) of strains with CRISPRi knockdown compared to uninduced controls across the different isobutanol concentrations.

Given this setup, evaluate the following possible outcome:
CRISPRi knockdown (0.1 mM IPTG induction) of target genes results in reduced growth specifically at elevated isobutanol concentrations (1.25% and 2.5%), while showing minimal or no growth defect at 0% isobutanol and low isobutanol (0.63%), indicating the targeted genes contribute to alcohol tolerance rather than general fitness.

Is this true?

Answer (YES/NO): NO